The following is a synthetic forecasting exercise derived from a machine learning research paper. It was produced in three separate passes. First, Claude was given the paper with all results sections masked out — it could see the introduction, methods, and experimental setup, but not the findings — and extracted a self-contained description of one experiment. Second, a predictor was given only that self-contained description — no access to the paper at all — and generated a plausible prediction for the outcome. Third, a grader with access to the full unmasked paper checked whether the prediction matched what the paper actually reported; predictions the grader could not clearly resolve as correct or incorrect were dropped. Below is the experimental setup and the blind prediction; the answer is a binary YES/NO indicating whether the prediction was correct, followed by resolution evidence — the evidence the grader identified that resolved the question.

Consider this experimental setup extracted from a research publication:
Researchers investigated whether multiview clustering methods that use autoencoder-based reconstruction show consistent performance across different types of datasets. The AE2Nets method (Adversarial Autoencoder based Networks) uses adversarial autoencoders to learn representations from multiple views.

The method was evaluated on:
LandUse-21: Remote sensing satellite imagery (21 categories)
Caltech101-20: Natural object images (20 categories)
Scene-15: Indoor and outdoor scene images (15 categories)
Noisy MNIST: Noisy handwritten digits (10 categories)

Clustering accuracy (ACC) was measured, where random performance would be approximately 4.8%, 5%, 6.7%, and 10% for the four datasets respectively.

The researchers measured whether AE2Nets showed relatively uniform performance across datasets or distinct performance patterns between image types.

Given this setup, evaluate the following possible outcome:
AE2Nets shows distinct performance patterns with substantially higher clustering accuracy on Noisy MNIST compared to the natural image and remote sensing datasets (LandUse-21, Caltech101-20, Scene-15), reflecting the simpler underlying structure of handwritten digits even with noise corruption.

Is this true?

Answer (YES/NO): NO